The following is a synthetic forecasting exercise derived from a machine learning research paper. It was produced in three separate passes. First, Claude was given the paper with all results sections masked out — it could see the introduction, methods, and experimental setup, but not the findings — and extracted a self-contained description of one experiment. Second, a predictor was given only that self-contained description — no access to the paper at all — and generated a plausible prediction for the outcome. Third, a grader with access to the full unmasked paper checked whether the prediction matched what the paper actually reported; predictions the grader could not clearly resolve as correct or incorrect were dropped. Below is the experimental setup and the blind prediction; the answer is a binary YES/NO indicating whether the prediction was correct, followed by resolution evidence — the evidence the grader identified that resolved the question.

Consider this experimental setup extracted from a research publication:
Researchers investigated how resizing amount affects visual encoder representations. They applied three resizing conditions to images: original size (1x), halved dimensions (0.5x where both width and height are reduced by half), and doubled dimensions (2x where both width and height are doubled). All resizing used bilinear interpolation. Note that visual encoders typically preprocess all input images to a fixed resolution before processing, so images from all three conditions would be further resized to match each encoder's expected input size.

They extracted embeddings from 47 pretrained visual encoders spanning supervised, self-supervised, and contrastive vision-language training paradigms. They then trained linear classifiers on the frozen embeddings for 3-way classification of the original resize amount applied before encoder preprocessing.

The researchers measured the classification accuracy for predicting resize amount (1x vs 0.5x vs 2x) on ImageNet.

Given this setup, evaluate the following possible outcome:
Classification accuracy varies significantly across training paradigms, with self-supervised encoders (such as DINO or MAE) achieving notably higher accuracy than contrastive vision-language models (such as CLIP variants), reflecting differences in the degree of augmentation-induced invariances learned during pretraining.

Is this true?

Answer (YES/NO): NO